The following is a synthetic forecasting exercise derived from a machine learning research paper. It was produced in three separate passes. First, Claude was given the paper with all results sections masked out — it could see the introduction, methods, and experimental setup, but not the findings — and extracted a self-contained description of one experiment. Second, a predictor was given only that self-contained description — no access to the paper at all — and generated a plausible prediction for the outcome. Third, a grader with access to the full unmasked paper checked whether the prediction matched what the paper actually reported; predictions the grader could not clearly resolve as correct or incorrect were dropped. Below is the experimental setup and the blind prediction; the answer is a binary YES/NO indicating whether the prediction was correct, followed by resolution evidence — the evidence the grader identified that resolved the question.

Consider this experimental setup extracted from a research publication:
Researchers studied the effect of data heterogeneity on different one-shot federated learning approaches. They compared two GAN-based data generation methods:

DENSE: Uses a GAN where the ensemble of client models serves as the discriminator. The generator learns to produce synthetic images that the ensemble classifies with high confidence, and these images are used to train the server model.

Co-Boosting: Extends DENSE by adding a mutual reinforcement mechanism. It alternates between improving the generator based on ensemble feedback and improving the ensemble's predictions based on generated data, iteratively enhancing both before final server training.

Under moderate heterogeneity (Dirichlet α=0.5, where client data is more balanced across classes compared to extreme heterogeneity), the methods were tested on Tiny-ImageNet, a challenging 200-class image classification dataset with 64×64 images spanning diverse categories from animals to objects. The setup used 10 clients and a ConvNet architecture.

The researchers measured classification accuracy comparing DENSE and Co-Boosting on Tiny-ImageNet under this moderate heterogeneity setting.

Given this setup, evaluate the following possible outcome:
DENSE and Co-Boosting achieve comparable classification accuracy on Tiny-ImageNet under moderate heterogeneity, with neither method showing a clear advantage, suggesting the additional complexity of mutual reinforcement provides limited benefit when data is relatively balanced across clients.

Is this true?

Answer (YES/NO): NO